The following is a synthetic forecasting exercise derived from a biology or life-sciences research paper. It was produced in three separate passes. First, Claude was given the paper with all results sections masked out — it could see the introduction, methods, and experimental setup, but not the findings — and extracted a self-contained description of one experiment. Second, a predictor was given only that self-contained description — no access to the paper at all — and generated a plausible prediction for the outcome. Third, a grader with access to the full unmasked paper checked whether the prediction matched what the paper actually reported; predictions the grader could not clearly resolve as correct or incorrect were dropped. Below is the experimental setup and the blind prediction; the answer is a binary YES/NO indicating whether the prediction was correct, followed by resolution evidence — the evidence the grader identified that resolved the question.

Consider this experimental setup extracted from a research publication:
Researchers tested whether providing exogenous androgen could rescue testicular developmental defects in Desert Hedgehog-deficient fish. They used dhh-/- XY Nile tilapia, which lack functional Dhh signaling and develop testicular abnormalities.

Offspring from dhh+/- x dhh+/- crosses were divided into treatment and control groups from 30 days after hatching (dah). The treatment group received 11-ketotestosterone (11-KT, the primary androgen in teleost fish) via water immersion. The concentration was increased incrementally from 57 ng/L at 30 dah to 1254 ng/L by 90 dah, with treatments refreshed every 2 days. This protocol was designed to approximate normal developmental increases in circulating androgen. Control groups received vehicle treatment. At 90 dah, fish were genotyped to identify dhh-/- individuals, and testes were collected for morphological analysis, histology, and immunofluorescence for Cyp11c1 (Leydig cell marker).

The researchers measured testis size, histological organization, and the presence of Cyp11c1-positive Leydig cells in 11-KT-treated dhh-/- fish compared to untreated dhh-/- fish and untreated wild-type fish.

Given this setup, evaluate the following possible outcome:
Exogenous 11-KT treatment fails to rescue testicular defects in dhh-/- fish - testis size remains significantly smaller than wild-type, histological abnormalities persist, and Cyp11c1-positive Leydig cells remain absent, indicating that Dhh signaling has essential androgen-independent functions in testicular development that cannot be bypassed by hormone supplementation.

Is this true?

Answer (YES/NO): NO